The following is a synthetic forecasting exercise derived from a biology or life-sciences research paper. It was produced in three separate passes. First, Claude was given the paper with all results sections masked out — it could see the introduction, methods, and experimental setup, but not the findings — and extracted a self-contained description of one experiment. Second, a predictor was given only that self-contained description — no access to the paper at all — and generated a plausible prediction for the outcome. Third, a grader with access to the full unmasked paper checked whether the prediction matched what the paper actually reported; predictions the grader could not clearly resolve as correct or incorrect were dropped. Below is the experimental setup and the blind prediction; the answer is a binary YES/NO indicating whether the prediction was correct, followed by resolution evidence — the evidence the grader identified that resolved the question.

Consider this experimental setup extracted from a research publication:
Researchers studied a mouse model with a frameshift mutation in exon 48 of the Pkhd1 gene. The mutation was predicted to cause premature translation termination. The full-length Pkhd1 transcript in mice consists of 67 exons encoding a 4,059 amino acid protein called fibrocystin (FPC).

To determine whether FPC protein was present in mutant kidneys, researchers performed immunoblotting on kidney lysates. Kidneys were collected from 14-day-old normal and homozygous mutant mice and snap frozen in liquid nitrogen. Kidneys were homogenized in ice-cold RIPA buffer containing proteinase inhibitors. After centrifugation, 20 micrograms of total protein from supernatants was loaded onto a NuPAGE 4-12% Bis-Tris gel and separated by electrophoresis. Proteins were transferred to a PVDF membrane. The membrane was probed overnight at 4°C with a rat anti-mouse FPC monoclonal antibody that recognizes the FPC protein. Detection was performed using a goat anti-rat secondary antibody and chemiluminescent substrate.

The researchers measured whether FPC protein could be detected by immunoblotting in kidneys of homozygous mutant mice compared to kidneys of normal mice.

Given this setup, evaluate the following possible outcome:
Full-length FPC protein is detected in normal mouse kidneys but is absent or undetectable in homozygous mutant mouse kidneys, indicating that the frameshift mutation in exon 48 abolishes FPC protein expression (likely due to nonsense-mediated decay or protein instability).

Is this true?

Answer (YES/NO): YES